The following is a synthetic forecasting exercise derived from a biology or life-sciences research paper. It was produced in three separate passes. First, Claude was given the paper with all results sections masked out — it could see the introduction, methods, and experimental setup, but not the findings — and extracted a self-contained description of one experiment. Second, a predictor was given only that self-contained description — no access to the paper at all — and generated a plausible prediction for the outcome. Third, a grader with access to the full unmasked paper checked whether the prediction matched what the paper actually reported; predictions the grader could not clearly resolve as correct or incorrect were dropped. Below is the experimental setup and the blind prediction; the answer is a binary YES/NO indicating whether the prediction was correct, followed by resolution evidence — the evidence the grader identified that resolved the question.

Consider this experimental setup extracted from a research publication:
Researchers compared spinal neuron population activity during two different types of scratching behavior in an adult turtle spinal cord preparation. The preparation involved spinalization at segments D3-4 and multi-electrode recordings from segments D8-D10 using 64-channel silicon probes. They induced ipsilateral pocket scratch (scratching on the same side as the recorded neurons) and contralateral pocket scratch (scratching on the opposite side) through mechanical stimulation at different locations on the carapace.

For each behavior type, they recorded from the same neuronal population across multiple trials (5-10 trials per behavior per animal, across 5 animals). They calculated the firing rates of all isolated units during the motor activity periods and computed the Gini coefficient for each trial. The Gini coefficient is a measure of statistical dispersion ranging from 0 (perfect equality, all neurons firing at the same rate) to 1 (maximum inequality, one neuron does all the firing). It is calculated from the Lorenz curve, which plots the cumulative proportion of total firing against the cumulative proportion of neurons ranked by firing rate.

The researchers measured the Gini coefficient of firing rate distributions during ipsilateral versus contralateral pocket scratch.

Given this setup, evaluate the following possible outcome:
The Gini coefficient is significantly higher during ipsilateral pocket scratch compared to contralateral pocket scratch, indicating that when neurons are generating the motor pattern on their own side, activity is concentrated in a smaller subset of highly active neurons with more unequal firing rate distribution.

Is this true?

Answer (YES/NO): NO